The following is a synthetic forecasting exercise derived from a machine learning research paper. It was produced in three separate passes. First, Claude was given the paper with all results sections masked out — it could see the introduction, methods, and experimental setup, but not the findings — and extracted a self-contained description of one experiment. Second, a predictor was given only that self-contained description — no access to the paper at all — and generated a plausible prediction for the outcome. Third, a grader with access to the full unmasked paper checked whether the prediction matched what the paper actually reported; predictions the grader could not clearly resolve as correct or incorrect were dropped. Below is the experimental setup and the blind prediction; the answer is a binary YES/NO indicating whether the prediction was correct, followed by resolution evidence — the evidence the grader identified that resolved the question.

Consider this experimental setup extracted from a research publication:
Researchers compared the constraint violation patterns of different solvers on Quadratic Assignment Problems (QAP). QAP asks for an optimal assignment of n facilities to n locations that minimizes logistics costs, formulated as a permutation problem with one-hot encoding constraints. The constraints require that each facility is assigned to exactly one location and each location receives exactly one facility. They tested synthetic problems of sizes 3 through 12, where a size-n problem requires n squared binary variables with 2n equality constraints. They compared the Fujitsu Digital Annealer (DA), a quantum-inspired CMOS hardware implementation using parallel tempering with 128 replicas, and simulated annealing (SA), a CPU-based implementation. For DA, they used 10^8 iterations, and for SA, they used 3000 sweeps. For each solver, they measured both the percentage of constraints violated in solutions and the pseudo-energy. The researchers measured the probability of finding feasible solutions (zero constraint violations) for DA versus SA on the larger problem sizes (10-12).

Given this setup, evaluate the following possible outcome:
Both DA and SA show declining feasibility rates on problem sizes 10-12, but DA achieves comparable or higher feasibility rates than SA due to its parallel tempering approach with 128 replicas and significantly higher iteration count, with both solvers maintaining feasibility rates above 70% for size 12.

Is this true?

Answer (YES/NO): NO